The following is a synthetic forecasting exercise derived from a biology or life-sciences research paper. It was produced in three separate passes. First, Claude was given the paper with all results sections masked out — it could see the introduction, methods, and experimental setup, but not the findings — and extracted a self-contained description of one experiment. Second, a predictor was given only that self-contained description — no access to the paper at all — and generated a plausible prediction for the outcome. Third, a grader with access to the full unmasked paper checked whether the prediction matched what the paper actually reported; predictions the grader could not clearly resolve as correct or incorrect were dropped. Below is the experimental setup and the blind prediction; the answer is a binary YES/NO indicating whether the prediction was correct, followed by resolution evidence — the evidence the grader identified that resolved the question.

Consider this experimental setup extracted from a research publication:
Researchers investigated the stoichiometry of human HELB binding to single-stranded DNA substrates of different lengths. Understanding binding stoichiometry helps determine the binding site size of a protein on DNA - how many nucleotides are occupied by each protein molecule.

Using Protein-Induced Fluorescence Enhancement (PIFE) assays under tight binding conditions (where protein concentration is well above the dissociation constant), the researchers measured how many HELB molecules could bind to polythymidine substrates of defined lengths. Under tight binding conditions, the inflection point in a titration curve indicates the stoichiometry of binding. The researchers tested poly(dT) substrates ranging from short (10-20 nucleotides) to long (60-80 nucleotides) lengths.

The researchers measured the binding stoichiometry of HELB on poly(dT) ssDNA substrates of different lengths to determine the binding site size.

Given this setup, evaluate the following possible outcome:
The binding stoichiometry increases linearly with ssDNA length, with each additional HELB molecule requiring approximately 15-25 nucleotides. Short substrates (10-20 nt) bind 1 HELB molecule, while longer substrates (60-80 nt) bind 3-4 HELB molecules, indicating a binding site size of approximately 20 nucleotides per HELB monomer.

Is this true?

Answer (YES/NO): NO